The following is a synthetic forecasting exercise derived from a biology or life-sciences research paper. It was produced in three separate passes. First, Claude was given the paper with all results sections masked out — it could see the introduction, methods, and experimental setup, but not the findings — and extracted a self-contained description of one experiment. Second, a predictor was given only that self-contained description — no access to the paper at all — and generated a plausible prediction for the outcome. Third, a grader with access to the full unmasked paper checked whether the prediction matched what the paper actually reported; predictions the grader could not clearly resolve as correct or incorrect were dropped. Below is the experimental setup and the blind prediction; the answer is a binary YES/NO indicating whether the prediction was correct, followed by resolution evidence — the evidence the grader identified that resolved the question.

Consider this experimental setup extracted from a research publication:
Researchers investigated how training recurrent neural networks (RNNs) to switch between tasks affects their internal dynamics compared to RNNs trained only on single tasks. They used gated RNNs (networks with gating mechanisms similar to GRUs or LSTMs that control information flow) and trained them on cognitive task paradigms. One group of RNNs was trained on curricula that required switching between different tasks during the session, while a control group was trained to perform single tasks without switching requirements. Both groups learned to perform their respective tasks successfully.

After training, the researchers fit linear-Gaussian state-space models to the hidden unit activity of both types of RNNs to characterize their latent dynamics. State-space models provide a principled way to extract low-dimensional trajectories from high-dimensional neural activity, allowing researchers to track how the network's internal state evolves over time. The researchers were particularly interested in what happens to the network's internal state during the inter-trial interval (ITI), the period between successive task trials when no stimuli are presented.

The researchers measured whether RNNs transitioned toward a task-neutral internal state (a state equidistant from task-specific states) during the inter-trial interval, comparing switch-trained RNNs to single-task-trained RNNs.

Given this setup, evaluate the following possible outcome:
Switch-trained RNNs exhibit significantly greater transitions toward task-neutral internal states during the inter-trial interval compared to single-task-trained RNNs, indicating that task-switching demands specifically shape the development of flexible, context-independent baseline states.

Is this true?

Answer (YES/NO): YES